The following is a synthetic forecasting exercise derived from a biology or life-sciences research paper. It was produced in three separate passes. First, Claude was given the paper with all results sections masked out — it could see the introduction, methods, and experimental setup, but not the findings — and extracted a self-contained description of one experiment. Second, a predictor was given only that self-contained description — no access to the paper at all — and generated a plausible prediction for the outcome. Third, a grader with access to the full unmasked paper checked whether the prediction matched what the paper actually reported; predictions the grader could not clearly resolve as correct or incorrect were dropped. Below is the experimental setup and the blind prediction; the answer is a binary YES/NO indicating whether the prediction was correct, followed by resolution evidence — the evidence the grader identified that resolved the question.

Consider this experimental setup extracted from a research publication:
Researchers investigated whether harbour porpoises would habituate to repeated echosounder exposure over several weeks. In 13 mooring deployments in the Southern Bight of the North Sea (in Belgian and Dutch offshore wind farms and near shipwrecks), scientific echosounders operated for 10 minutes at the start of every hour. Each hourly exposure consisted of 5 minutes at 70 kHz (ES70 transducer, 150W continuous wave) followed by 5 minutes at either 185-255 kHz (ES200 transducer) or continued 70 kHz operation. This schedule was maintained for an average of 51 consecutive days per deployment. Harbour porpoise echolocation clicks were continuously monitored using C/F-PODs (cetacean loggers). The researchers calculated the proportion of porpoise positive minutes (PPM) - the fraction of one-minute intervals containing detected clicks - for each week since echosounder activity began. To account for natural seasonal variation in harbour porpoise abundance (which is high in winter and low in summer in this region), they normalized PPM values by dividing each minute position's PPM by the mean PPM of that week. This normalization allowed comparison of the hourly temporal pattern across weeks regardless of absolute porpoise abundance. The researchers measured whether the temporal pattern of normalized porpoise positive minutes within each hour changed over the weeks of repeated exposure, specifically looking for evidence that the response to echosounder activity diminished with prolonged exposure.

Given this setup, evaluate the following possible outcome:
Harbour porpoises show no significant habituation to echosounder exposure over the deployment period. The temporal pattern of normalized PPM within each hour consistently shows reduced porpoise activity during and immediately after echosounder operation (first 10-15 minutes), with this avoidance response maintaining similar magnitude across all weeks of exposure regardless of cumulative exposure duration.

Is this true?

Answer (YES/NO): YES